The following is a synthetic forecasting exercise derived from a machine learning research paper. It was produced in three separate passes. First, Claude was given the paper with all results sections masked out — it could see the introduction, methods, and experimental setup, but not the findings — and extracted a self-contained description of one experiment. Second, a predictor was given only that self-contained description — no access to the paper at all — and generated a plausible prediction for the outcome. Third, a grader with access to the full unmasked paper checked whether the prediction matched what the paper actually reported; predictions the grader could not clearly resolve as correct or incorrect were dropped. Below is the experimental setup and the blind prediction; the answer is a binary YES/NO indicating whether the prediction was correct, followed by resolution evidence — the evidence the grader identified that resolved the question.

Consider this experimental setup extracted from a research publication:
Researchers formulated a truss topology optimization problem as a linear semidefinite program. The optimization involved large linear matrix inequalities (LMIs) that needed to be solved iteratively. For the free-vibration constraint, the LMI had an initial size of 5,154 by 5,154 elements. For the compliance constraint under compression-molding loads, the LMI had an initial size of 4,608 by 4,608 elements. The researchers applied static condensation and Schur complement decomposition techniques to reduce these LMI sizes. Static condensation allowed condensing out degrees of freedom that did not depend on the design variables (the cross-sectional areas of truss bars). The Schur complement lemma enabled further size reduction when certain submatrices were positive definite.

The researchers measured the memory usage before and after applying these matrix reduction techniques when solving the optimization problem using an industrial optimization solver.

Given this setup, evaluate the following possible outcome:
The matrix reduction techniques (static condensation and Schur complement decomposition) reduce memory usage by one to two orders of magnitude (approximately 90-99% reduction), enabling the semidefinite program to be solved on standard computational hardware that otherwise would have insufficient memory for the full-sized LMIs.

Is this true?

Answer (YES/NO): NO